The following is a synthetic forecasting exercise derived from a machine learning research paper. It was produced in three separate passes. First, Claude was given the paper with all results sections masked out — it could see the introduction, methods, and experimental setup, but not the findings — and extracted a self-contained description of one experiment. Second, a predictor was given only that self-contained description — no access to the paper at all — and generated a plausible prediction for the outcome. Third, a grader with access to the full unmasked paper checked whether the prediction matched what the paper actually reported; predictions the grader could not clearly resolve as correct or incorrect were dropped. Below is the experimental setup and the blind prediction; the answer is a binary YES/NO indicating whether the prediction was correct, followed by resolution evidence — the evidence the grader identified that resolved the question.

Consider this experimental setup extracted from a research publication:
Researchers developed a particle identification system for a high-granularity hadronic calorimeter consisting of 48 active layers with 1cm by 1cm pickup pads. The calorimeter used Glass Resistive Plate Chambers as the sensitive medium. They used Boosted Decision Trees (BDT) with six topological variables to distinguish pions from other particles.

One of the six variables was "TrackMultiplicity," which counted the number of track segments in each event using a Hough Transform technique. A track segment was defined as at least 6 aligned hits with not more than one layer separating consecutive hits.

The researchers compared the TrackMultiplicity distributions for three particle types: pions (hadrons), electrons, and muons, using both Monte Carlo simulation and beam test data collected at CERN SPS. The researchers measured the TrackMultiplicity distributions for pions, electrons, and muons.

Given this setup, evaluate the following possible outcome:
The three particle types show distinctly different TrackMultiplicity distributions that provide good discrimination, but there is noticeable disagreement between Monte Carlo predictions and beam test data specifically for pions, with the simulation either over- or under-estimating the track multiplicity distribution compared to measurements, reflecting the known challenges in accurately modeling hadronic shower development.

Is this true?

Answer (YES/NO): NO